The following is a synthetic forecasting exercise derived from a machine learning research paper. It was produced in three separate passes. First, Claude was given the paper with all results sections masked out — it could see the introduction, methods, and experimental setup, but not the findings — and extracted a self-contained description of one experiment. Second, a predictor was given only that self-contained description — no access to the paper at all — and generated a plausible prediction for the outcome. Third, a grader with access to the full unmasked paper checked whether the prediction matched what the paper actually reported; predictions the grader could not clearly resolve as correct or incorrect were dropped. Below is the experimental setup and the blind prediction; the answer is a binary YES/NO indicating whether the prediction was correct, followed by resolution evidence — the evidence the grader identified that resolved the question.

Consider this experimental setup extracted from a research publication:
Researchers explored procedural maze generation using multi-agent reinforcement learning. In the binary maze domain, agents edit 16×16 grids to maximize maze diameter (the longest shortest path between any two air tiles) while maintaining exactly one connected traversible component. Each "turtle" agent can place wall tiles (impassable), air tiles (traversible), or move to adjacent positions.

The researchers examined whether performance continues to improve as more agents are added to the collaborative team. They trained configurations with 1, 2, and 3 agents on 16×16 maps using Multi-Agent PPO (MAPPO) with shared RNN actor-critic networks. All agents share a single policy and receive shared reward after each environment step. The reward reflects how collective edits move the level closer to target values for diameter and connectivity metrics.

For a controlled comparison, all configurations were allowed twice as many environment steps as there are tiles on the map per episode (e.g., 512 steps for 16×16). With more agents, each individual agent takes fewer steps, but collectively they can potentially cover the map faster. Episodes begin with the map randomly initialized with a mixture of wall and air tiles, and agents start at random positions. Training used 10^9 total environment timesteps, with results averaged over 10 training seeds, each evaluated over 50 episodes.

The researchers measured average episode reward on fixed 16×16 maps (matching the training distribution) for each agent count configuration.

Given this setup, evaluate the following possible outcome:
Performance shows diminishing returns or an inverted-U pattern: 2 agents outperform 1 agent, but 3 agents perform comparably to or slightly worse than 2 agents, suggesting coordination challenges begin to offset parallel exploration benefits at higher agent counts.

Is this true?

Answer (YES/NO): NO